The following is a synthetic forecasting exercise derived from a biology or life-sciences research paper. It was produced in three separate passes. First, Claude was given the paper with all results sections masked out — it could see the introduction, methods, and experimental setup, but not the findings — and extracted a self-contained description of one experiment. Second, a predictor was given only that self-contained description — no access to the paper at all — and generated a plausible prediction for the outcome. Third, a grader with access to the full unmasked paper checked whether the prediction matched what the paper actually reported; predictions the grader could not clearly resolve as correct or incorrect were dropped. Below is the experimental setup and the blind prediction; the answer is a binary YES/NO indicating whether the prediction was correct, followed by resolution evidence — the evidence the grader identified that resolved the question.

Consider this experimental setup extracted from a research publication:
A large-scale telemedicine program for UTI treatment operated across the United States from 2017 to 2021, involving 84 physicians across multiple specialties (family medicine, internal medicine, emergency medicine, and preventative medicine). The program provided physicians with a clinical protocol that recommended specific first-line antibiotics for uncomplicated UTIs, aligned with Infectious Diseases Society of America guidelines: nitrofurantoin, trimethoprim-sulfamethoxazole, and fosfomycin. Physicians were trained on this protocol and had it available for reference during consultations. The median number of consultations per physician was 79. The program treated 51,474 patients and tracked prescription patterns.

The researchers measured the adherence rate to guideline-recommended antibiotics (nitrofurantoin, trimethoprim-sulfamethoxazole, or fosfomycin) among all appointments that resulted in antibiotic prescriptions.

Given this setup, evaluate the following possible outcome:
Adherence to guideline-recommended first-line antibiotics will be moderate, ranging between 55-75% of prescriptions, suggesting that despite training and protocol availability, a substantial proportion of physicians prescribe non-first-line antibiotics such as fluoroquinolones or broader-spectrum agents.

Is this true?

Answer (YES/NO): NO